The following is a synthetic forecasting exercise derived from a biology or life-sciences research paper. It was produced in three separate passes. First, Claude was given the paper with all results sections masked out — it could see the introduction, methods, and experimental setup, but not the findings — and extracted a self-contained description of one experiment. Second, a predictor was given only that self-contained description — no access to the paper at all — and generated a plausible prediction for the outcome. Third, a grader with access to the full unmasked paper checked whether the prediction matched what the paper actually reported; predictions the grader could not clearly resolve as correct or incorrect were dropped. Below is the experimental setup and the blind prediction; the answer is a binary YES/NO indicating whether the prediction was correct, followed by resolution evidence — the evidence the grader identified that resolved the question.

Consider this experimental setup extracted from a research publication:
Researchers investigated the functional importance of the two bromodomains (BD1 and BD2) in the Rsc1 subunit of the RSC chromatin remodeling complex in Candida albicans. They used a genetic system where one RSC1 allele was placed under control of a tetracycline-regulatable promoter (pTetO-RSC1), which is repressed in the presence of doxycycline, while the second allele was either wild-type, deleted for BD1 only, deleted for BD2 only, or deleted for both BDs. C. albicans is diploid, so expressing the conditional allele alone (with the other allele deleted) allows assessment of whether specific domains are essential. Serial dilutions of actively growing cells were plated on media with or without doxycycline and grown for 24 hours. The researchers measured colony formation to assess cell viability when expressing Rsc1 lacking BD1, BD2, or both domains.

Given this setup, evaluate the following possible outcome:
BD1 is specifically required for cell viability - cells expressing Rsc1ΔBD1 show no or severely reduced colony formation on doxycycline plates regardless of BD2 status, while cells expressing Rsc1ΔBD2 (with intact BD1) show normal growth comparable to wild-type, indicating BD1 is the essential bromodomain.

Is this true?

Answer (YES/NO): NO